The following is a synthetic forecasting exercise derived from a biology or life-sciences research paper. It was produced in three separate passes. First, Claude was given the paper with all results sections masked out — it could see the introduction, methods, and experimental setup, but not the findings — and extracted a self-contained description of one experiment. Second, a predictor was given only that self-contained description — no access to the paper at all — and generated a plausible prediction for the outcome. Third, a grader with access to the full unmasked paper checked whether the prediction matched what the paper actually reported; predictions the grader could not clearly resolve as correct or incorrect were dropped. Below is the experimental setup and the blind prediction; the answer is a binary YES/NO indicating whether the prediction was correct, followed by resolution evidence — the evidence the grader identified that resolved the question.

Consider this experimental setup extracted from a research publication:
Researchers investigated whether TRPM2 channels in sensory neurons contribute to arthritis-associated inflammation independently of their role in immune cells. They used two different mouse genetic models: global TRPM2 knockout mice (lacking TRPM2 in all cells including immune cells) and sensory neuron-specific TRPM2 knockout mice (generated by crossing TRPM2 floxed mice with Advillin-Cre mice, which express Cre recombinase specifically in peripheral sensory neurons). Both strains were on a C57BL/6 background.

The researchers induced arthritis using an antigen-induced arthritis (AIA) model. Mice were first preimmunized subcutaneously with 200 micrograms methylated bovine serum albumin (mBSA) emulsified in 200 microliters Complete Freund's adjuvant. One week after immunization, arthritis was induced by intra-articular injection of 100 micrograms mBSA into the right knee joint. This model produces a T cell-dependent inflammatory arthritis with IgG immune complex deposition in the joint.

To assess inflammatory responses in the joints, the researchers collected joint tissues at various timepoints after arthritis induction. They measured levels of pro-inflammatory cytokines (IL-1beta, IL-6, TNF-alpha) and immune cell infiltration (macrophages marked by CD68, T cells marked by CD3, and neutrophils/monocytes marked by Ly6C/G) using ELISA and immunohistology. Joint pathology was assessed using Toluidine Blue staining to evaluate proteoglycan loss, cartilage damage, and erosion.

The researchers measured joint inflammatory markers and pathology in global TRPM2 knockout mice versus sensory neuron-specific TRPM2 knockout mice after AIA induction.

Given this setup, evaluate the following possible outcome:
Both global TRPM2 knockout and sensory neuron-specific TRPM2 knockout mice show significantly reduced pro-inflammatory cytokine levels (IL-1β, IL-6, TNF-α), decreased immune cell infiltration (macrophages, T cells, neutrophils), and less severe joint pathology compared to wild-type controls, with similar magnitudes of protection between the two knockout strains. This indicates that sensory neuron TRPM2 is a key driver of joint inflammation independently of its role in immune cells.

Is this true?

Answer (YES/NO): NO